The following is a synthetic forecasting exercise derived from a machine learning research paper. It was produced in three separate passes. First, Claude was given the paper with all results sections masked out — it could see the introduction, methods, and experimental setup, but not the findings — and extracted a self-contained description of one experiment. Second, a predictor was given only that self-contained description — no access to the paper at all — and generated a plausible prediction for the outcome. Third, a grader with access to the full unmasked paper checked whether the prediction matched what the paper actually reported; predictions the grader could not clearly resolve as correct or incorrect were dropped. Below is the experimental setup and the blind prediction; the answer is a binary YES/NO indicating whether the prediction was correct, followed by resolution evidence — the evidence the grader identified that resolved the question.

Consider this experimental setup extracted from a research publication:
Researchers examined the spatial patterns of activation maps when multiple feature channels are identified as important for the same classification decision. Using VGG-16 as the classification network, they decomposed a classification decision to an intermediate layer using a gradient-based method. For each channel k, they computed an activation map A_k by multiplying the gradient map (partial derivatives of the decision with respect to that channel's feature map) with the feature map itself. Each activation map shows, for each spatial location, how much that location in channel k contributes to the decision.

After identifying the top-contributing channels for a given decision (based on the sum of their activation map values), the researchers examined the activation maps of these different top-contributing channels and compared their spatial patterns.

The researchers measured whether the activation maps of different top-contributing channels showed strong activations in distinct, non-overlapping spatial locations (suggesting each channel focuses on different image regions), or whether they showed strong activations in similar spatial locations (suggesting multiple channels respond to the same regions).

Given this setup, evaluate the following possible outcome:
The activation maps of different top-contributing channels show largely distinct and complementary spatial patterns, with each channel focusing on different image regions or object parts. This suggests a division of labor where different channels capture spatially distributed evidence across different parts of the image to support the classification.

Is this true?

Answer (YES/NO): NO